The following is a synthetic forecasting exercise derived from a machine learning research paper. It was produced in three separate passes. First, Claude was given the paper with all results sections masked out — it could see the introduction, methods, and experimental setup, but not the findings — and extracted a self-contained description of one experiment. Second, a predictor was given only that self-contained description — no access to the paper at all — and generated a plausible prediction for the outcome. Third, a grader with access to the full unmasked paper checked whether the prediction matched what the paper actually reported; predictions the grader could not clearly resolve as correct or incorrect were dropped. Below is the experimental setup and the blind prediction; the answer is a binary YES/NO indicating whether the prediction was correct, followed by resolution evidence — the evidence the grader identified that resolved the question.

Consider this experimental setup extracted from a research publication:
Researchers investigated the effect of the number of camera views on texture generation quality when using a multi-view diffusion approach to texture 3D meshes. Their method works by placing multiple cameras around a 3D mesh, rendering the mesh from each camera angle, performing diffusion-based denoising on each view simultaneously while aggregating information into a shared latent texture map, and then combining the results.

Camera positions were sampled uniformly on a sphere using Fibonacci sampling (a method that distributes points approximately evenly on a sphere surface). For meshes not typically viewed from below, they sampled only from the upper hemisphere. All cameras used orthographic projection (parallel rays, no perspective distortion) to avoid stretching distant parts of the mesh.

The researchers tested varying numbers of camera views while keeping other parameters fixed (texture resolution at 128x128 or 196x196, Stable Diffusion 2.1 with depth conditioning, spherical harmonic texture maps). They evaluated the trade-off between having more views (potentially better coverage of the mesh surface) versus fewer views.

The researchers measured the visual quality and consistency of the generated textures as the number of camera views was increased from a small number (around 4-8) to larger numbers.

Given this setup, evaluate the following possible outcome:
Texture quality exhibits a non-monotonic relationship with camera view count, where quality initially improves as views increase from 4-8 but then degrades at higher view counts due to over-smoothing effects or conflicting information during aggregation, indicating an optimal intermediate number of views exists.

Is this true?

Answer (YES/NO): YES